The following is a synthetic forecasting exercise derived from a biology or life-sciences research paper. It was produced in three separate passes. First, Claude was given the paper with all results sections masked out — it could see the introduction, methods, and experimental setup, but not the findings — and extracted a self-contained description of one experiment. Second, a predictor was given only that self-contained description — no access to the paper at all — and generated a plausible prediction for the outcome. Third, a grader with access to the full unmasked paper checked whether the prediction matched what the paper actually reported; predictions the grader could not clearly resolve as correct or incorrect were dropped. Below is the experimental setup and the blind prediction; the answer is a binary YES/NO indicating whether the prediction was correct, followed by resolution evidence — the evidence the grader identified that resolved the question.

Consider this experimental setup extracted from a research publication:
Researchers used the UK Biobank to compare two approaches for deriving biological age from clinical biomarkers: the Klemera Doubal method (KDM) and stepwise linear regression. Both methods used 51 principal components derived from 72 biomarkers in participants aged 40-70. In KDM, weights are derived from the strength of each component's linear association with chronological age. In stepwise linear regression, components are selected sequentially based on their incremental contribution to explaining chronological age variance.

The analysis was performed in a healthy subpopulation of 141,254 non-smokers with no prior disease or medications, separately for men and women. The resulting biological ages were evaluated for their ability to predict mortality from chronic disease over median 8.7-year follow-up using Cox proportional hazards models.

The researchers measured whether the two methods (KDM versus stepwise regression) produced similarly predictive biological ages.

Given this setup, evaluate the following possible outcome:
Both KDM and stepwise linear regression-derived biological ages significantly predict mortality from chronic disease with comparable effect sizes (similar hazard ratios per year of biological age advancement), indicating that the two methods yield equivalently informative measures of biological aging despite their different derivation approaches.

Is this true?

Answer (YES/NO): NO